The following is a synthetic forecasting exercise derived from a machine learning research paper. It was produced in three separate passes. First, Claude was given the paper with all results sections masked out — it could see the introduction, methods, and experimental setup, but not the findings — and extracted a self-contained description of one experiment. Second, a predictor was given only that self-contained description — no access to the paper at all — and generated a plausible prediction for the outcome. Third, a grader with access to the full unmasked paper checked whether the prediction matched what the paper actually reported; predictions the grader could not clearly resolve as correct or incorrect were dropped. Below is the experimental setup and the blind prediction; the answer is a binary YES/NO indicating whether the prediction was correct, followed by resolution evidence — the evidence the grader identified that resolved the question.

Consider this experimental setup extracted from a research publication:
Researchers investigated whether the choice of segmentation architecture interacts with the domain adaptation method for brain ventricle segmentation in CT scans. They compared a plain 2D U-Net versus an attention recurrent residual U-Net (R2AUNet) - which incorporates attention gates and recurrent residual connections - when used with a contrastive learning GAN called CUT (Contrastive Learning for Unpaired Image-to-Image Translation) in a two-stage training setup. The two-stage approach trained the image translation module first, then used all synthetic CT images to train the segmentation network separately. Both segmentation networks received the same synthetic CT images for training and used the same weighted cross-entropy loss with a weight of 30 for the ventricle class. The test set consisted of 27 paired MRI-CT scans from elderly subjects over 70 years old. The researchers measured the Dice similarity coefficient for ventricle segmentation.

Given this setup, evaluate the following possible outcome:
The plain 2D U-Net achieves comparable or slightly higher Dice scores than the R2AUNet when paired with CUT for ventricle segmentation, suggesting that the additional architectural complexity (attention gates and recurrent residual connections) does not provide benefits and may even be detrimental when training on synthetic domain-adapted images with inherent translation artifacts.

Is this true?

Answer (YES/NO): NO